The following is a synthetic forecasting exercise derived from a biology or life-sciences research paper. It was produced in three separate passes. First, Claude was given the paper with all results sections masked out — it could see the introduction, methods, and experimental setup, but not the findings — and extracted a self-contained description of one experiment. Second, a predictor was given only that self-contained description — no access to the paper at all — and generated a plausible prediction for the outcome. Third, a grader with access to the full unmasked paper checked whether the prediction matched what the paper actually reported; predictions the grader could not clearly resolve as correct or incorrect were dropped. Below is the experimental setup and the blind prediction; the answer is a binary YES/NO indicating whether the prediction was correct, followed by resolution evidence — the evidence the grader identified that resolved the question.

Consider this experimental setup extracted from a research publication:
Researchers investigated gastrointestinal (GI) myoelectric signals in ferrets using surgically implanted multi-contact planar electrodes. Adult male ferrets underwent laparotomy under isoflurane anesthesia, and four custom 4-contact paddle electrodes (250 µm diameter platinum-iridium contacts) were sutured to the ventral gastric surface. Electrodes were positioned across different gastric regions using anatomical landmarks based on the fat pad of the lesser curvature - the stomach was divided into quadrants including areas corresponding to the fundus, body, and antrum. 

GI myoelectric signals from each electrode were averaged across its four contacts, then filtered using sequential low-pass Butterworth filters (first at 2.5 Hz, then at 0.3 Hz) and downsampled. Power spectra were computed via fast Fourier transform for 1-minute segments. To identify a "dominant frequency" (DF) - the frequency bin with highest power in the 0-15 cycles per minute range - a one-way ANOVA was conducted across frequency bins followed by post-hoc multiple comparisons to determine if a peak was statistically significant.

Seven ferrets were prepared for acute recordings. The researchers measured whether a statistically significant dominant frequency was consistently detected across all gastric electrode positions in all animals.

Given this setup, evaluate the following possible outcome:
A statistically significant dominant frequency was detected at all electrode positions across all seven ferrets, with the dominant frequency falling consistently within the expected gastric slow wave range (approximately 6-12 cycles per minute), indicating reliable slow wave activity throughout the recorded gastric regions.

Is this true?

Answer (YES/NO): NO